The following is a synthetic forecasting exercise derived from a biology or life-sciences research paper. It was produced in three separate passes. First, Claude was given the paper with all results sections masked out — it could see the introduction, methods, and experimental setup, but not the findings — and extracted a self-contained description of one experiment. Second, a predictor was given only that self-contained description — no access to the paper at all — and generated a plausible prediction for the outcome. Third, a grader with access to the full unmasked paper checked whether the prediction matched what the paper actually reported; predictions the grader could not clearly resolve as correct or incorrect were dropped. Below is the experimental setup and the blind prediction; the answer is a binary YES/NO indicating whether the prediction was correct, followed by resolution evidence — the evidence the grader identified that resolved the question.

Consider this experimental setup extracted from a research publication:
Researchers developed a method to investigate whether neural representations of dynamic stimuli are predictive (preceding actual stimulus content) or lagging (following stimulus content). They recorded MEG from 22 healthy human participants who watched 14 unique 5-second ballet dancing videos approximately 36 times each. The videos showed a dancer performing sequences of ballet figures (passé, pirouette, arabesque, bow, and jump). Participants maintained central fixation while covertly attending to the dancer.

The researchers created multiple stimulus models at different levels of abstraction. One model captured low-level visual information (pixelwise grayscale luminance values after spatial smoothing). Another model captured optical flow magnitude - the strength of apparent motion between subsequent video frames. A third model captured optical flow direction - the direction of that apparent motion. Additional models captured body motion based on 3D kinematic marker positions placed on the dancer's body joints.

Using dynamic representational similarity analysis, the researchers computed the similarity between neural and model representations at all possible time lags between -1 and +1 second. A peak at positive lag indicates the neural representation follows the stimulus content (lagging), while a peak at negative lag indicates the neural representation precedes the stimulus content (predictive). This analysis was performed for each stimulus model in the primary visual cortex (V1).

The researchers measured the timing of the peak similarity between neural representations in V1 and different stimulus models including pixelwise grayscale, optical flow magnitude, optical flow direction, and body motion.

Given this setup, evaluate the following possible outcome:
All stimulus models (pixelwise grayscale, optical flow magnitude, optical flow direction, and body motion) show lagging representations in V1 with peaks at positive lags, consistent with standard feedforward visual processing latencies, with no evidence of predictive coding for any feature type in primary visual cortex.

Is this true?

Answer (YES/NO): NO